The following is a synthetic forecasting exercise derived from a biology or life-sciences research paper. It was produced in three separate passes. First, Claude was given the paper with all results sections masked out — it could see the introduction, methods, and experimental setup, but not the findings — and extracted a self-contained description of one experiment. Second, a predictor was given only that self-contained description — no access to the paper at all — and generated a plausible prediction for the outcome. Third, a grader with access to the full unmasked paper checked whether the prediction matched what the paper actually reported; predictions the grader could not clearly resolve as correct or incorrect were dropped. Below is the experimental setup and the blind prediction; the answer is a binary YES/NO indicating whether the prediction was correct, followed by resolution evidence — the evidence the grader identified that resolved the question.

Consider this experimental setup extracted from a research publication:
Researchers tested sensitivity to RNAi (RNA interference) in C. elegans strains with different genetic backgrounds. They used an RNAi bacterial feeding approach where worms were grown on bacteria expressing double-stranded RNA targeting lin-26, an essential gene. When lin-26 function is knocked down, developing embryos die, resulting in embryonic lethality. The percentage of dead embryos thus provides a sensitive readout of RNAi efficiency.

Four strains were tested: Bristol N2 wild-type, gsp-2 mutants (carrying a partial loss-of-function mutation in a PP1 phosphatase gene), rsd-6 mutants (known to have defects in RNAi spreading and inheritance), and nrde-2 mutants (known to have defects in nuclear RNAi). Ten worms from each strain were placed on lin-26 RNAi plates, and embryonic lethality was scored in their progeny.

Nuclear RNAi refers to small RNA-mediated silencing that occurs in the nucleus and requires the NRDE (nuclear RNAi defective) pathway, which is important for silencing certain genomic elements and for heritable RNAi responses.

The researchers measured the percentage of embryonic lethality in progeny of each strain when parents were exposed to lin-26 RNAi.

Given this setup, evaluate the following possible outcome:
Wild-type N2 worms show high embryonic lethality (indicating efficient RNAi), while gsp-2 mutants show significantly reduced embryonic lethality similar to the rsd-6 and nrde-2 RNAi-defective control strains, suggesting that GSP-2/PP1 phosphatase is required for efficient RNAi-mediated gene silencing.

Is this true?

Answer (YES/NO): NO